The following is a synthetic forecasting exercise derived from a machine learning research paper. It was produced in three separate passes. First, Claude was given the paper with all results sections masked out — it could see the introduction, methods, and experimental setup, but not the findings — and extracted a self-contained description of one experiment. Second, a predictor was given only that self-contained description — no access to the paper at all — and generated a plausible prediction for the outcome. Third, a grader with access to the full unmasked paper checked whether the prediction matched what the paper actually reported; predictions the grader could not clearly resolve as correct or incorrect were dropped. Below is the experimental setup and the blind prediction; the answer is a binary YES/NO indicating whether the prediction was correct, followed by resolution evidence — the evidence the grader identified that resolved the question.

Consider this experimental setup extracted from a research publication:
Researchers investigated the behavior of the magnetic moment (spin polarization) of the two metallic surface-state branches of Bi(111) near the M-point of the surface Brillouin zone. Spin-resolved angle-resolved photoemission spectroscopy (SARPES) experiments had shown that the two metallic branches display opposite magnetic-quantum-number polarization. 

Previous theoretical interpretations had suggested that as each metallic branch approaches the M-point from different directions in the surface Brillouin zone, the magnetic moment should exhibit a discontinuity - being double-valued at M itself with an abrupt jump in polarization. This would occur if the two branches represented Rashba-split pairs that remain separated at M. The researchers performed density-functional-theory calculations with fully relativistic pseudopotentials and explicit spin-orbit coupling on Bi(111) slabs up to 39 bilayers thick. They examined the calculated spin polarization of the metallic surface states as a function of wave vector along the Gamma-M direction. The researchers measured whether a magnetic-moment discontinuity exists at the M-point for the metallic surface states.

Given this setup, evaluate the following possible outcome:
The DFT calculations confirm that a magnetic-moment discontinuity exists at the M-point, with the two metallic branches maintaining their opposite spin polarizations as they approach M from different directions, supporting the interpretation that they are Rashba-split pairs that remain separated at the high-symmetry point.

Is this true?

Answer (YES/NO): NO